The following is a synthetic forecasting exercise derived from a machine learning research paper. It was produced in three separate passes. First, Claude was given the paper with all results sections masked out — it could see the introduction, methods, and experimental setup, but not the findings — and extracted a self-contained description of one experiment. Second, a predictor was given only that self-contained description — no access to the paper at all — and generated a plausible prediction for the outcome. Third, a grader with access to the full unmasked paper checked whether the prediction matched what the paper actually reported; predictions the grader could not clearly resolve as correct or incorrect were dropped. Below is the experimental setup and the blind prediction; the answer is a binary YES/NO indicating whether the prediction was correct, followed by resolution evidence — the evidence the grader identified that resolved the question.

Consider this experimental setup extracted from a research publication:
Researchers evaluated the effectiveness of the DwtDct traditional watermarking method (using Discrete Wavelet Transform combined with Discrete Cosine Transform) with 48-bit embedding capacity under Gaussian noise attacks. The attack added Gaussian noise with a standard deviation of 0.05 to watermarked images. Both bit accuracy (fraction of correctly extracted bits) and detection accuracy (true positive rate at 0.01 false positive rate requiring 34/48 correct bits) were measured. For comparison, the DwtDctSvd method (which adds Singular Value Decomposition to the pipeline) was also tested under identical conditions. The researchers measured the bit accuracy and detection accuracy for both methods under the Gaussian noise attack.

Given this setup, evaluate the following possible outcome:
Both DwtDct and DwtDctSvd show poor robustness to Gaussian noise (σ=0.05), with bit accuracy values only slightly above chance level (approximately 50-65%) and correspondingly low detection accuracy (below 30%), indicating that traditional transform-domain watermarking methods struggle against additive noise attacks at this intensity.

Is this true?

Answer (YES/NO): NO